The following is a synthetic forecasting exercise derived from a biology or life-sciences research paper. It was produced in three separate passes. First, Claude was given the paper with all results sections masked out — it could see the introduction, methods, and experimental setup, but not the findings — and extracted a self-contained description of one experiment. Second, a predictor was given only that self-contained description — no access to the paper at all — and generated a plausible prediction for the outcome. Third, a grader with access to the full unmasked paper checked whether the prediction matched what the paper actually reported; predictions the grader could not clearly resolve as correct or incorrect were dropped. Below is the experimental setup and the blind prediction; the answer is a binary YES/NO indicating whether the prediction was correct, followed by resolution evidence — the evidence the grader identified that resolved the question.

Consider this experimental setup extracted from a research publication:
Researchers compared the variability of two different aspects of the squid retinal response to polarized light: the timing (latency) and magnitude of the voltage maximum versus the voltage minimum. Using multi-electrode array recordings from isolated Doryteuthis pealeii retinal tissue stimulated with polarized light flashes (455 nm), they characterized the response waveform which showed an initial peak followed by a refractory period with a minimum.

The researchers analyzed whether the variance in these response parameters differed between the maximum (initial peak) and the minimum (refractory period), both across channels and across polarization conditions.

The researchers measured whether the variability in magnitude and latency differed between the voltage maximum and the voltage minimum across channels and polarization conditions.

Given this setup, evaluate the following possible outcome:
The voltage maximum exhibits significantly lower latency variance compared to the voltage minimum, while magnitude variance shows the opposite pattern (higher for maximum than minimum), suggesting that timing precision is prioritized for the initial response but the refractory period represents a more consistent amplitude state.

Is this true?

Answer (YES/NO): YES